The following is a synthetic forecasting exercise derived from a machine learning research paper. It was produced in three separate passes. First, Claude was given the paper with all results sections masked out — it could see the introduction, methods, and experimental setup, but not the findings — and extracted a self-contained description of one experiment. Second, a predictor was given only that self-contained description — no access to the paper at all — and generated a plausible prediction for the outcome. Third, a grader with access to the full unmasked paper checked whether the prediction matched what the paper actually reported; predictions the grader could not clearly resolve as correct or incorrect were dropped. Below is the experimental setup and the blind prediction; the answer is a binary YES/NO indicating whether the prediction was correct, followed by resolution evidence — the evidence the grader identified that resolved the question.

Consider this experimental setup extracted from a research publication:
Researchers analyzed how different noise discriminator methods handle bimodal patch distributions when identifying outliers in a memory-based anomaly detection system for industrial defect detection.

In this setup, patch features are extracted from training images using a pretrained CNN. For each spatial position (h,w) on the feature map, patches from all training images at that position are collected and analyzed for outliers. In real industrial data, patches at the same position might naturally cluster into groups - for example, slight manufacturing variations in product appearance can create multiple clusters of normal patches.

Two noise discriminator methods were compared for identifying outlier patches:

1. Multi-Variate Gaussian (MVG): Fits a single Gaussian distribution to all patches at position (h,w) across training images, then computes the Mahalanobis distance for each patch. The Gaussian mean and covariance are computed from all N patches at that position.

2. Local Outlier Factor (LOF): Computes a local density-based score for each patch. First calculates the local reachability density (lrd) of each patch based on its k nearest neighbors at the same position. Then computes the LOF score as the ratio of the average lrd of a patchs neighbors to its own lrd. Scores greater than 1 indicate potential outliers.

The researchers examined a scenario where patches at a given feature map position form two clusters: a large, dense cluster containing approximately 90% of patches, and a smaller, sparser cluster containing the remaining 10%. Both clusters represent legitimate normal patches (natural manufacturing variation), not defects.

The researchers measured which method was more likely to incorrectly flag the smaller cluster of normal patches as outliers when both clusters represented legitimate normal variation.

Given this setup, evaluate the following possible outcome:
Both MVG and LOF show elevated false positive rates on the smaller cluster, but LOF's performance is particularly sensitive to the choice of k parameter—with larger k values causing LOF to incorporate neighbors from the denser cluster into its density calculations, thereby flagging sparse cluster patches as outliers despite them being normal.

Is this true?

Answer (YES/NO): NO